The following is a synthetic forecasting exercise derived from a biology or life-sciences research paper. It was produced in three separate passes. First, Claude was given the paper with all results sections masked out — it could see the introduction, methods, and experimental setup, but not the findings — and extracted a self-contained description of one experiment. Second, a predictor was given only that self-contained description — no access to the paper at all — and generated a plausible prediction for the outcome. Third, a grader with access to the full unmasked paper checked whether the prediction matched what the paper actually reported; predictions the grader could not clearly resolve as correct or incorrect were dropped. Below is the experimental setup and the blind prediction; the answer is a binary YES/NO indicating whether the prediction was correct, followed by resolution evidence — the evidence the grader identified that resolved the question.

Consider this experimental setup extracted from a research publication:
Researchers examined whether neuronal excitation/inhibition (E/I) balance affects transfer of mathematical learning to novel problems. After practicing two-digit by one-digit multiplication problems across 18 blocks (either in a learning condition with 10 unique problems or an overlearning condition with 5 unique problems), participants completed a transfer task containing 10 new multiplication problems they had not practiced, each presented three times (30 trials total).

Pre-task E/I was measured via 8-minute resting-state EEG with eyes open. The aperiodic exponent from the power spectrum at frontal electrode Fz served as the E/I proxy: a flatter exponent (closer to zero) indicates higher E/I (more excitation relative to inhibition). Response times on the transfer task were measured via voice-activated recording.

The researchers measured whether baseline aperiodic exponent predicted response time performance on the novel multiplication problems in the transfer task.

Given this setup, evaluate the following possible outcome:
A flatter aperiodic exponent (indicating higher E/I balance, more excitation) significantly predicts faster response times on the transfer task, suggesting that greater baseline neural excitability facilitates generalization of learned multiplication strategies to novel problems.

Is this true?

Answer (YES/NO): NO